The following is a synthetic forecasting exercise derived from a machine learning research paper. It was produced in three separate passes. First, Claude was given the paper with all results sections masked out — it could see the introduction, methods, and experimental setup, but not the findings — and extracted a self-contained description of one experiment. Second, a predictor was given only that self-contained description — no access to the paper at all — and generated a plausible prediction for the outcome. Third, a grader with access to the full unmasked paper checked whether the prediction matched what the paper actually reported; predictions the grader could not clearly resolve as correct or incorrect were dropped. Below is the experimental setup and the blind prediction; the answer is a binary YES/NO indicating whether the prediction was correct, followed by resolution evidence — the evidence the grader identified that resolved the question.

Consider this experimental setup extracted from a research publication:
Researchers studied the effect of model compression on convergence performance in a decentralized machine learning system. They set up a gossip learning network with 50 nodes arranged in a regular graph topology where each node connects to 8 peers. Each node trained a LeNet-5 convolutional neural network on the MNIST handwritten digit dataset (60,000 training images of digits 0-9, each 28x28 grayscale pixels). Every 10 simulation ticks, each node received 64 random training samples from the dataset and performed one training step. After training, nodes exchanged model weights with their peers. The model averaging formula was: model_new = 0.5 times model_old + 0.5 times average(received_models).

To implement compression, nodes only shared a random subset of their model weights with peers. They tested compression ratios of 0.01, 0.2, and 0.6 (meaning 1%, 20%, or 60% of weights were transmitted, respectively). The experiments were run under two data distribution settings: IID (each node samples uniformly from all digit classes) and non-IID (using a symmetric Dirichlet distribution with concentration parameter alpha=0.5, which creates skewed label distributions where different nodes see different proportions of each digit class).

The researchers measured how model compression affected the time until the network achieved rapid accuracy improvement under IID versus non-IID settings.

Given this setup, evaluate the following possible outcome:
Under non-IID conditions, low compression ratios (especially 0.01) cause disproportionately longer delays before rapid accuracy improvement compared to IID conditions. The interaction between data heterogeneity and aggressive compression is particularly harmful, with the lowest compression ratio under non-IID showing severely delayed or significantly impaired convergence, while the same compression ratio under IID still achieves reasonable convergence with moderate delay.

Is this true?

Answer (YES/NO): YES